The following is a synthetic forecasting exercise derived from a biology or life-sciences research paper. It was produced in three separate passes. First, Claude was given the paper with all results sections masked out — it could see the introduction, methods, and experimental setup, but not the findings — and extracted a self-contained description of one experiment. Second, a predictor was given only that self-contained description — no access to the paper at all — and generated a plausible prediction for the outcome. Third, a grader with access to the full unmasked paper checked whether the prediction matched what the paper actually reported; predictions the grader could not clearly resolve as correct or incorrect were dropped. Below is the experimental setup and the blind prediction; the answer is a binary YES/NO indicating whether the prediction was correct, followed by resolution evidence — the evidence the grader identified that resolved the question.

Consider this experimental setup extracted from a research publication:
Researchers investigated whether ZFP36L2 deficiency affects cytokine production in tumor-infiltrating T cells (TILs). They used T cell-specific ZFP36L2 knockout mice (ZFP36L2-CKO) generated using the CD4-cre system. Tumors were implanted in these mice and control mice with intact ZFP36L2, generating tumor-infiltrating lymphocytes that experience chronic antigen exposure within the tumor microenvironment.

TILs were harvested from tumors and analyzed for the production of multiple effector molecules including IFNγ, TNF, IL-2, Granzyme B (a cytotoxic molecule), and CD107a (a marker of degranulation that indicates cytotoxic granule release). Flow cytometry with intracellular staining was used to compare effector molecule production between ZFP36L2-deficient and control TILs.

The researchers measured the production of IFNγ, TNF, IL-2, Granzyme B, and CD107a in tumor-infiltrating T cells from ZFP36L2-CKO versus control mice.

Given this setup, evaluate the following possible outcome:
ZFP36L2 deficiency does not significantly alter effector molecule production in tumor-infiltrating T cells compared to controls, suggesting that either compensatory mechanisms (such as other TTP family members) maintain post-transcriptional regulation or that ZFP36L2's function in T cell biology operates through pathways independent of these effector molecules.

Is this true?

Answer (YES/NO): NO